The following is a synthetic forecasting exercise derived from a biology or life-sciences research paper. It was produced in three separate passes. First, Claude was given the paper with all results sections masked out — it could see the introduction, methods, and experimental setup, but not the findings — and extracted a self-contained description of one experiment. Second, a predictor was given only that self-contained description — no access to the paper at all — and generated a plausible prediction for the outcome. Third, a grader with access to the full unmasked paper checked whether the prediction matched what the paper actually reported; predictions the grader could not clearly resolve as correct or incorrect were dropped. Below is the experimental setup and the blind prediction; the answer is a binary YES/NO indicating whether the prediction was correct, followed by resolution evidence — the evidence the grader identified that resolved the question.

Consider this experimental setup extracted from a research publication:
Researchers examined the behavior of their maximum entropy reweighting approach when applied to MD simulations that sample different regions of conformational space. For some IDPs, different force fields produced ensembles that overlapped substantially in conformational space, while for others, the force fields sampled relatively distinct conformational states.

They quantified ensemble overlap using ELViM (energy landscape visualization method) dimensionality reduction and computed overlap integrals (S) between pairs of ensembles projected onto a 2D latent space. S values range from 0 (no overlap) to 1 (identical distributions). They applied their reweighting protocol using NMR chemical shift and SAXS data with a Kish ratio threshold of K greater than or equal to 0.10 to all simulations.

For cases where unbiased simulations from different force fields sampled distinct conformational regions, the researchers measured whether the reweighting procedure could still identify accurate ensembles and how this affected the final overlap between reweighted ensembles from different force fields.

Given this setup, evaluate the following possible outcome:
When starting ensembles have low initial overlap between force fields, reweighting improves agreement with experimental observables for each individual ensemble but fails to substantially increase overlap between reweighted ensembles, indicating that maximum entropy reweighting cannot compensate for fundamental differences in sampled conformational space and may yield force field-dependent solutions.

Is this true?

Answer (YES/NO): YES